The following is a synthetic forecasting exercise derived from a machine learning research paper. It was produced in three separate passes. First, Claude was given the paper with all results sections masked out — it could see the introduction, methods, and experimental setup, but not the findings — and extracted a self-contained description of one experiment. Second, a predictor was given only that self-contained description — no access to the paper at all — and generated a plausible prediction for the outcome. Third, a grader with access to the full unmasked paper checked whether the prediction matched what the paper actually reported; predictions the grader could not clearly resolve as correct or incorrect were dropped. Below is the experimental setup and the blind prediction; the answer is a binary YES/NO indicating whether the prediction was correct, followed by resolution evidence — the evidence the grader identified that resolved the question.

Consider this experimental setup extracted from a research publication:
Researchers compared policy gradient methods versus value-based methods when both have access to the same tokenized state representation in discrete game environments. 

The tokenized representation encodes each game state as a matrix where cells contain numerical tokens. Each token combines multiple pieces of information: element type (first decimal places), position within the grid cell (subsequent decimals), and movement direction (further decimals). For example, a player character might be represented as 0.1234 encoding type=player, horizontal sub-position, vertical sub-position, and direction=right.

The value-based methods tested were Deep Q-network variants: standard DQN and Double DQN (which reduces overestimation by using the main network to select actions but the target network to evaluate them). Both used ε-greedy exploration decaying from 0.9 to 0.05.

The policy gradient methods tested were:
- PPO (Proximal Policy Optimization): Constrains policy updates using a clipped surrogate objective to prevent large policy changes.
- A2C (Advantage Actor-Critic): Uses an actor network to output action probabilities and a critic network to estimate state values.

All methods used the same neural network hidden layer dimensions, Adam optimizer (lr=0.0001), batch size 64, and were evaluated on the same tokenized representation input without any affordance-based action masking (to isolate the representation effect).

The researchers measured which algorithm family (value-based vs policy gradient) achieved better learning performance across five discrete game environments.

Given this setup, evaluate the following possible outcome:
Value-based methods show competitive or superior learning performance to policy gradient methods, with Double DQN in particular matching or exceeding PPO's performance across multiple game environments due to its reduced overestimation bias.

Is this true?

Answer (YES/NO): NO